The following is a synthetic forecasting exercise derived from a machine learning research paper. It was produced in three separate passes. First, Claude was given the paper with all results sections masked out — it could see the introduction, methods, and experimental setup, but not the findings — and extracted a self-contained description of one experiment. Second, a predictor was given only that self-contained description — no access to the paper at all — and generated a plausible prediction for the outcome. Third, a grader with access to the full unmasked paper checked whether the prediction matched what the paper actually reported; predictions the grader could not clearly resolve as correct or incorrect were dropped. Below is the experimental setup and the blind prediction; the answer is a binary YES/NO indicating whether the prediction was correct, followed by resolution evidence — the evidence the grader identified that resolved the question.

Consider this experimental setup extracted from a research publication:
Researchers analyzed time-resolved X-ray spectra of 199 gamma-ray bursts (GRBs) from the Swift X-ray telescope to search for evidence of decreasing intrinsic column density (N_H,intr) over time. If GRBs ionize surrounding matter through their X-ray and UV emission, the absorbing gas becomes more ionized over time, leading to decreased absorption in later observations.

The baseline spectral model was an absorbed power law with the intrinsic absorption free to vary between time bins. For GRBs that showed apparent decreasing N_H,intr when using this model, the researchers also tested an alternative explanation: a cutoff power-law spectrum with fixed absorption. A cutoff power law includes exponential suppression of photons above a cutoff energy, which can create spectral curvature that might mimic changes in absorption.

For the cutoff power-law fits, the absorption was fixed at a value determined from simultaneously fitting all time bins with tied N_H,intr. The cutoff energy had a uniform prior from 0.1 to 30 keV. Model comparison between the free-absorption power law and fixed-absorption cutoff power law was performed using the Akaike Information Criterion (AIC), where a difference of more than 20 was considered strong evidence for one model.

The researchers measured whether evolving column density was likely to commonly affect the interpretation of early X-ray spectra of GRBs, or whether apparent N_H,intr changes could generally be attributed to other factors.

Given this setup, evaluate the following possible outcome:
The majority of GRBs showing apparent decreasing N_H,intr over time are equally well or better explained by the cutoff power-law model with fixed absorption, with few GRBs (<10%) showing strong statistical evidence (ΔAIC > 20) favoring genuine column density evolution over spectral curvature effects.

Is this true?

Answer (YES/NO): NO